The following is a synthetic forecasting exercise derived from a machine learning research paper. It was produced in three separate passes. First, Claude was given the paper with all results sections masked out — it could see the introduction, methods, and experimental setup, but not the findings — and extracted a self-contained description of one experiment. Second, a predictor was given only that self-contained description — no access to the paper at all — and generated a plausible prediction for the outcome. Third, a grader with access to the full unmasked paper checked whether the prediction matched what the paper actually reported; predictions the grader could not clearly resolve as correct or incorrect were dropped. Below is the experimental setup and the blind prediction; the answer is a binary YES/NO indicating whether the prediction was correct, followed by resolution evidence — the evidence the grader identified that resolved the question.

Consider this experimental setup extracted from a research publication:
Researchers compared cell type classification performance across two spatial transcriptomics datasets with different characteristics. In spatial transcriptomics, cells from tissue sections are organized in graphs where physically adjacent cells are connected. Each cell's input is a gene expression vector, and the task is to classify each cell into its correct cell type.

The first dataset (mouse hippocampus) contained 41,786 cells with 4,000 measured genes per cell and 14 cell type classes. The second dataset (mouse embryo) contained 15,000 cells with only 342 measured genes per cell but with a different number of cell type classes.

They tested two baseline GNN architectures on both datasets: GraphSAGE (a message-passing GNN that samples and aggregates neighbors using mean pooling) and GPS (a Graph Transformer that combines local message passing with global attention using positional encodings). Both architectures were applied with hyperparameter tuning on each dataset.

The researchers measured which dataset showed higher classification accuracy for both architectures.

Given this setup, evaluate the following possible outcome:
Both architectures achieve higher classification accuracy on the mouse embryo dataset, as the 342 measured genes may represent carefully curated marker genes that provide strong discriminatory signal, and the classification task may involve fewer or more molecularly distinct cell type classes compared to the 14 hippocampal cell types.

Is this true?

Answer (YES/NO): YES